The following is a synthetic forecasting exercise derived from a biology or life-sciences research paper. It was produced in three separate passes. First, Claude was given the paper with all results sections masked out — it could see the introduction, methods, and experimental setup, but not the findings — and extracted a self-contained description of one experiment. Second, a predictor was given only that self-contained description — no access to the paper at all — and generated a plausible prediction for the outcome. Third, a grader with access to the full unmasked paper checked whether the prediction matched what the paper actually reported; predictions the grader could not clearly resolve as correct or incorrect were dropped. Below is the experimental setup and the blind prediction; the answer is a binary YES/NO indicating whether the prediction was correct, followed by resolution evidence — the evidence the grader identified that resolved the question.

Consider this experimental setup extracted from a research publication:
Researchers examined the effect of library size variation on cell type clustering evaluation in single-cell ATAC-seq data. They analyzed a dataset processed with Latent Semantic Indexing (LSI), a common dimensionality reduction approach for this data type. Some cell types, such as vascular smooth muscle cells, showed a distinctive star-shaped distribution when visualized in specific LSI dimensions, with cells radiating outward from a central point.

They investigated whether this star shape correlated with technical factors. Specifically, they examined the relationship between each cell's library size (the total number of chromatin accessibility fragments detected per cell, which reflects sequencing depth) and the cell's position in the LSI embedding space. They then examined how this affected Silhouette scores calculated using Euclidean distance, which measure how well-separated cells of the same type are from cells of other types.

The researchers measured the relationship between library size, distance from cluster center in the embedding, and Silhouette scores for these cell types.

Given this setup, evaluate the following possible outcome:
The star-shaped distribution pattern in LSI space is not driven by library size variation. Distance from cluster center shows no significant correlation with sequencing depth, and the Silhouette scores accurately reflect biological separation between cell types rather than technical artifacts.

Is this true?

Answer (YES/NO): NO